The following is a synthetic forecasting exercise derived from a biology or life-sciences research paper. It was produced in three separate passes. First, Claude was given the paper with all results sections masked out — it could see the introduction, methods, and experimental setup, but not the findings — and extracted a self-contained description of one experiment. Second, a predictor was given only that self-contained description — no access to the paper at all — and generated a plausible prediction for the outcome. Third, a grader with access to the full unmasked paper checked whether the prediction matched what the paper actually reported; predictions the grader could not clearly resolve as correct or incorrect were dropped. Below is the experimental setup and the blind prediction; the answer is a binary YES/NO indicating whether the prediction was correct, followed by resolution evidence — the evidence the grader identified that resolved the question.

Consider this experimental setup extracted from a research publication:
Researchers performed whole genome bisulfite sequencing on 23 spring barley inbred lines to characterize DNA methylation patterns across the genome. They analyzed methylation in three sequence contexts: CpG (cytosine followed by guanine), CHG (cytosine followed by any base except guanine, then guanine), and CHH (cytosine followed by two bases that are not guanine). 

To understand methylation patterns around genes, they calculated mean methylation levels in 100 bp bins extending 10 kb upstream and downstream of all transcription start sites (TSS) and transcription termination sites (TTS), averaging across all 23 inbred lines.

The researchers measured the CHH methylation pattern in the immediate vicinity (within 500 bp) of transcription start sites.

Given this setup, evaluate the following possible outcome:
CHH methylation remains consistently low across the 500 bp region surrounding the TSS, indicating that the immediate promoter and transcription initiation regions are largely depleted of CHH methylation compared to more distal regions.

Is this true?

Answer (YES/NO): NO